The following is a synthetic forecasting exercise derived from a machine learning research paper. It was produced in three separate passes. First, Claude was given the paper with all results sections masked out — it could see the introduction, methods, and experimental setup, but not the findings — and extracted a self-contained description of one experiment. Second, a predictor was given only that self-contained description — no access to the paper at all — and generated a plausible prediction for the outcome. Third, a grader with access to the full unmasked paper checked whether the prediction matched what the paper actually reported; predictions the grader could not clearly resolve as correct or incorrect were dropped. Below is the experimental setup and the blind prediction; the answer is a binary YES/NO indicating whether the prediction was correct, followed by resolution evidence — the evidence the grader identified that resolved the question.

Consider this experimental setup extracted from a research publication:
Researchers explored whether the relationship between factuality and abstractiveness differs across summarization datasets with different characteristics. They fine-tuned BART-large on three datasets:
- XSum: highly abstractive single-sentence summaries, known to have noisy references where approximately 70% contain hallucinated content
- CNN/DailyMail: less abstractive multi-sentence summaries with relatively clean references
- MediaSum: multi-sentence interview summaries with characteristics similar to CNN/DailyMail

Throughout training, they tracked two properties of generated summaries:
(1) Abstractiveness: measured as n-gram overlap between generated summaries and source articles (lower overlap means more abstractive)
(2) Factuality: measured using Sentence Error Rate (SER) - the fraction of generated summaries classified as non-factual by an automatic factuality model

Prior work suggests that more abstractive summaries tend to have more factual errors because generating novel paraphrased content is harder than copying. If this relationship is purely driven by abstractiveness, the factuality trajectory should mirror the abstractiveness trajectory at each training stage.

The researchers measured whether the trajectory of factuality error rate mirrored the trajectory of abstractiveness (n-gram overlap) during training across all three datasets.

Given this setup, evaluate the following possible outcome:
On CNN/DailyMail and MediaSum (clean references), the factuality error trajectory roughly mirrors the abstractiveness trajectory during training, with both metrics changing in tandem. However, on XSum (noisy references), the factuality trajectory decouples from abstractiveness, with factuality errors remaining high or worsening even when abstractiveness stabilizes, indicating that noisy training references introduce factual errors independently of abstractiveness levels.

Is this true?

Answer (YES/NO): YES